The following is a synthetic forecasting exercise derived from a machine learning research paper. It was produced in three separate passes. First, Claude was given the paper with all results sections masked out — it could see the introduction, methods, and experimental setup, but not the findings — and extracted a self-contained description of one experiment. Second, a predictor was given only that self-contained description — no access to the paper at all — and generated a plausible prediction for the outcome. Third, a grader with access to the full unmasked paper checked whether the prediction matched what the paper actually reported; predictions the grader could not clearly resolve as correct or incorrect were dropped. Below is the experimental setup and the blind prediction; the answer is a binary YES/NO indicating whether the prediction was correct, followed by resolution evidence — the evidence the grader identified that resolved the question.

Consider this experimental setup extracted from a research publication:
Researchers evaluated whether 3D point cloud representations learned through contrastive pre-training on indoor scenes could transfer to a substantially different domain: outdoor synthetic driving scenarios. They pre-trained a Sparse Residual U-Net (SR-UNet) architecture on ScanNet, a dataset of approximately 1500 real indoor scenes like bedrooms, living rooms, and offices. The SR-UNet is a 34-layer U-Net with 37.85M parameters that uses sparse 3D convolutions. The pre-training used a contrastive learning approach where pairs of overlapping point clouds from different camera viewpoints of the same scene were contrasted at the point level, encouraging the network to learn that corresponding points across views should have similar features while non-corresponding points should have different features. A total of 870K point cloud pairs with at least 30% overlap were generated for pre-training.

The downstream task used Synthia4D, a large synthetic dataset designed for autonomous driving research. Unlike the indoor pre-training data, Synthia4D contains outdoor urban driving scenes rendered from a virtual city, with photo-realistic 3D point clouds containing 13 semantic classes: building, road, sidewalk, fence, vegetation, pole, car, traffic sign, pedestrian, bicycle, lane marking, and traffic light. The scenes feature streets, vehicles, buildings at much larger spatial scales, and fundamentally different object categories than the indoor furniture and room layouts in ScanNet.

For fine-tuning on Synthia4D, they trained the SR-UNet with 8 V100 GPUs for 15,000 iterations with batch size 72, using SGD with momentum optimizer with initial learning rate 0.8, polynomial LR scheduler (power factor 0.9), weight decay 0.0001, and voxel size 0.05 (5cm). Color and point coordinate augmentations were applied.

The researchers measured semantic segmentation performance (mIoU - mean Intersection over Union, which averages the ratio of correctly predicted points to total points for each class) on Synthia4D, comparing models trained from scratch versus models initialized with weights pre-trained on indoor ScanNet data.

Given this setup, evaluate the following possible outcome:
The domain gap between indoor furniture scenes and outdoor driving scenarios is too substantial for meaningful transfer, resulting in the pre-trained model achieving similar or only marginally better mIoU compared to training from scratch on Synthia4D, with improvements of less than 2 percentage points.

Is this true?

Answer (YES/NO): NO